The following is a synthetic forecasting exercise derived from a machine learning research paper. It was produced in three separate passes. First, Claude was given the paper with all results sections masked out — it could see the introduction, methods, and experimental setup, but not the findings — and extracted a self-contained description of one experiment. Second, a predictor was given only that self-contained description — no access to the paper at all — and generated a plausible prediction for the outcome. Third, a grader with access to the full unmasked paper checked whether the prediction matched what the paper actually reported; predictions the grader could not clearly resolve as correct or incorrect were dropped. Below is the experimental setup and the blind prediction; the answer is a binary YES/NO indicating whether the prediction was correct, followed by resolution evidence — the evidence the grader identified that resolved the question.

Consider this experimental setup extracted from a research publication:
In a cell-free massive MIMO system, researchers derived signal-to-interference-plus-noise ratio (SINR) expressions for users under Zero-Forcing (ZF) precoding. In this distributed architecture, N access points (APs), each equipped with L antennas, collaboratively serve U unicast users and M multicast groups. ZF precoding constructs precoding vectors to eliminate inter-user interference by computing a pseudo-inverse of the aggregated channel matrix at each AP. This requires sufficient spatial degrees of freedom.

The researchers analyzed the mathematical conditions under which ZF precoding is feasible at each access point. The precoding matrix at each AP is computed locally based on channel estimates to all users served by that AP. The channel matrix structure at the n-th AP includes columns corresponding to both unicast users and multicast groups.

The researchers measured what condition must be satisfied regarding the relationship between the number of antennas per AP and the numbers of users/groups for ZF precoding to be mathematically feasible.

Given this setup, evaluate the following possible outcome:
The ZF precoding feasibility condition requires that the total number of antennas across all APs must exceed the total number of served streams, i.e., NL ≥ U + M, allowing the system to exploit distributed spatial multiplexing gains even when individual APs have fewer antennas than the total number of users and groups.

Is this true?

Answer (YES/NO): NO